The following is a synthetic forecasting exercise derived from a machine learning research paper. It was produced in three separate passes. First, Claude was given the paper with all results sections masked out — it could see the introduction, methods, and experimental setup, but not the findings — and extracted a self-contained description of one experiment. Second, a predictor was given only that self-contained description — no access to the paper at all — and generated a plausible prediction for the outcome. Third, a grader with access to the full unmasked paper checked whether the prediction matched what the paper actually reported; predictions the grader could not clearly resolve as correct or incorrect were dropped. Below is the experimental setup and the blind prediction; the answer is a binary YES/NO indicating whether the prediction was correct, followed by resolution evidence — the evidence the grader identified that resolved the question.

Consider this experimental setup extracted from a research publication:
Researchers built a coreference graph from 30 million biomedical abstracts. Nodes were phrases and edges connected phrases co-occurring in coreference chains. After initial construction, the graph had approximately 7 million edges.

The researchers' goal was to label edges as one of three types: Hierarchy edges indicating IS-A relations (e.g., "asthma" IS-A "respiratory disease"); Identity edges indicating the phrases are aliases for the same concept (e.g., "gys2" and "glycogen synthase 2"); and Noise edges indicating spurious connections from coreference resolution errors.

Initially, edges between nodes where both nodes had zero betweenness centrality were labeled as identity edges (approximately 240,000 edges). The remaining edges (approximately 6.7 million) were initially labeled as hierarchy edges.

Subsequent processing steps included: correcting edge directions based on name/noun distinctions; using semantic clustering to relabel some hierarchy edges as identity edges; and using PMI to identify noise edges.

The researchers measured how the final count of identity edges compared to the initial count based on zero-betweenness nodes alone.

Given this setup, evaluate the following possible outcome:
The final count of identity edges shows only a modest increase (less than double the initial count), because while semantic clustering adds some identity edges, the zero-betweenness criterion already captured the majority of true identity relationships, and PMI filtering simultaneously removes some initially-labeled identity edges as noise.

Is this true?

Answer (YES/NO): YES